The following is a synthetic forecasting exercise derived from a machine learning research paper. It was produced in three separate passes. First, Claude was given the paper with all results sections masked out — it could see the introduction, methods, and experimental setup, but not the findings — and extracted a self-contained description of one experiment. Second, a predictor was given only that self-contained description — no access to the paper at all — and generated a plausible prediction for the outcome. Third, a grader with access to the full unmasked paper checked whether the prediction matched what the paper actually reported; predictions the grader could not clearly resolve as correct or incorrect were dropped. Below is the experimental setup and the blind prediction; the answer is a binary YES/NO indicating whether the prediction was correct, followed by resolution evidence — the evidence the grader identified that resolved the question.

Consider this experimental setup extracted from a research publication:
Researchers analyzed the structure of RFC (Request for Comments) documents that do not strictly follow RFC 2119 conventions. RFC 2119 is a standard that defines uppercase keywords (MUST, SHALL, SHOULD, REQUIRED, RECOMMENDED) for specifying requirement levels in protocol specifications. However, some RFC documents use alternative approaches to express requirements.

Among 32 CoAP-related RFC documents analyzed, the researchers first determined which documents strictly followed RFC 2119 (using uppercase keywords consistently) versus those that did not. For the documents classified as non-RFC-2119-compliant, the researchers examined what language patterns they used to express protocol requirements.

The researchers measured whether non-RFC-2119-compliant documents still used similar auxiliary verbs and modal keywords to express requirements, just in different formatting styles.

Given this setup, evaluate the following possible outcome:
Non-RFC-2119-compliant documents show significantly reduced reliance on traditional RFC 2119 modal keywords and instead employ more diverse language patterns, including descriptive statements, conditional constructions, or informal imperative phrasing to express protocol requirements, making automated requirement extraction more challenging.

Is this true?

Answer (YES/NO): NO